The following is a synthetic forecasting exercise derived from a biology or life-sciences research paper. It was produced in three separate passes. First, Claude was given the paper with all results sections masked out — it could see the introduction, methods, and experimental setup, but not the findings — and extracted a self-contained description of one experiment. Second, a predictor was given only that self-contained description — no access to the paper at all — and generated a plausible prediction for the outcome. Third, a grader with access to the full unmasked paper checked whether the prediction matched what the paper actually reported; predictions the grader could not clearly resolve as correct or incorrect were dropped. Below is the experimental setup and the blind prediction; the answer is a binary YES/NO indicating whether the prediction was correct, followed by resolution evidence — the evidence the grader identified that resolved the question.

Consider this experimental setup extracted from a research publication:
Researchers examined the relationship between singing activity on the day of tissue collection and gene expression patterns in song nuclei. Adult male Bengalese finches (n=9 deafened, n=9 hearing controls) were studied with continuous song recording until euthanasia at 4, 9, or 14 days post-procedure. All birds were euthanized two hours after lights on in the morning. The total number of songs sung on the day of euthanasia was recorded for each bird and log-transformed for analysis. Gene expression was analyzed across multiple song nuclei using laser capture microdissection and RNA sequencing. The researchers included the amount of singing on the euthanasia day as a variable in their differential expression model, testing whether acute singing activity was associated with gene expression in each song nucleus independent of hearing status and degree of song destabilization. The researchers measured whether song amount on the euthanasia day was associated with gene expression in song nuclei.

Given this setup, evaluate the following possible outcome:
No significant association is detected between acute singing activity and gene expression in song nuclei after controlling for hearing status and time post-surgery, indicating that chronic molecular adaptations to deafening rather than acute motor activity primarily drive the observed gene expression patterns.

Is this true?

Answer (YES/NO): NO